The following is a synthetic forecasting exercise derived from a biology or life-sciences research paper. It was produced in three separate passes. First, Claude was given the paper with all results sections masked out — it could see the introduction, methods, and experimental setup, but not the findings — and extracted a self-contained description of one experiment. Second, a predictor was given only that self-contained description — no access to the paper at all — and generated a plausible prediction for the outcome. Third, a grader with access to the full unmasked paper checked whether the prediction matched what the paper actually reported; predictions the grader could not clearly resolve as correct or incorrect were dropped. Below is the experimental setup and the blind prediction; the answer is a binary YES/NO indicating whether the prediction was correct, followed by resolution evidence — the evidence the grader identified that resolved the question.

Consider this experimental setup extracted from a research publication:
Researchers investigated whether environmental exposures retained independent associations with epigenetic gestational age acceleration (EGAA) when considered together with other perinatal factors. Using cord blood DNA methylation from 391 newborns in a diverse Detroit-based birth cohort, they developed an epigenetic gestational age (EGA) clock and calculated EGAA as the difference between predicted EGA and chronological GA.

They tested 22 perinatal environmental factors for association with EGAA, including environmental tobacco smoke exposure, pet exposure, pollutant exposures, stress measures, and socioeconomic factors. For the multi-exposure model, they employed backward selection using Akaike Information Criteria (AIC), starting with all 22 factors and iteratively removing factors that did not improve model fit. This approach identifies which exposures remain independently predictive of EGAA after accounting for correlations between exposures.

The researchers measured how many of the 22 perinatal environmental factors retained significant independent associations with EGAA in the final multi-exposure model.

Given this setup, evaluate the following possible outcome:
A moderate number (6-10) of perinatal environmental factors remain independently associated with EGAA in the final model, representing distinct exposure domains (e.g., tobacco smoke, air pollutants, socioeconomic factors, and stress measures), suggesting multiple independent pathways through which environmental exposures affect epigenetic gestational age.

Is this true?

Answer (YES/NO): NO